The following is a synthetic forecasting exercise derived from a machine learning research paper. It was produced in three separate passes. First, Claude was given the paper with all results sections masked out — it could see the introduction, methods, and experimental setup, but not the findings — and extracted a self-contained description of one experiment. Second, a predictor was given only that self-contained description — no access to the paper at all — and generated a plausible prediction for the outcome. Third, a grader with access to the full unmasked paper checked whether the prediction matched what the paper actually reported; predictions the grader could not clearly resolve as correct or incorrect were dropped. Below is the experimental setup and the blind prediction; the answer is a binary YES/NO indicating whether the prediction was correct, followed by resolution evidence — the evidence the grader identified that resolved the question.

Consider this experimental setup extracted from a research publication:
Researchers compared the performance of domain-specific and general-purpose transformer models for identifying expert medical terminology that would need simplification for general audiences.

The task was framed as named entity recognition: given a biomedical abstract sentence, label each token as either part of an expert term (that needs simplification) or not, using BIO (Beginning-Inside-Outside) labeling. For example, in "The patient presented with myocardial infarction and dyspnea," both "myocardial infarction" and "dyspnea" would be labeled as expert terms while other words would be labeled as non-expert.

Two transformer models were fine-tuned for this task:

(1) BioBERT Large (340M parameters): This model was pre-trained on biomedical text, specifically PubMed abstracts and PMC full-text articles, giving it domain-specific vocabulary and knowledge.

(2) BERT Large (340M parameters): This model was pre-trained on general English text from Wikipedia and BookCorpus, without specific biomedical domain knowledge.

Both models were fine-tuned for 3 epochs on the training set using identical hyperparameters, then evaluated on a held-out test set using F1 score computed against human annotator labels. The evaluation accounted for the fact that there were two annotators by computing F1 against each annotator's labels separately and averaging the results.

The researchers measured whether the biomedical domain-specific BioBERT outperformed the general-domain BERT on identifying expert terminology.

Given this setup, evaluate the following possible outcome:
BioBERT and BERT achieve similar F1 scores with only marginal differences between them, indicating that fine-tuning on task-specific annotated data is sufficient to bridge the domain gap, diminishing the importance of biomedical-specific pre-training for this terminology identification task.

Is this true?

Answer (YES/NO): NO